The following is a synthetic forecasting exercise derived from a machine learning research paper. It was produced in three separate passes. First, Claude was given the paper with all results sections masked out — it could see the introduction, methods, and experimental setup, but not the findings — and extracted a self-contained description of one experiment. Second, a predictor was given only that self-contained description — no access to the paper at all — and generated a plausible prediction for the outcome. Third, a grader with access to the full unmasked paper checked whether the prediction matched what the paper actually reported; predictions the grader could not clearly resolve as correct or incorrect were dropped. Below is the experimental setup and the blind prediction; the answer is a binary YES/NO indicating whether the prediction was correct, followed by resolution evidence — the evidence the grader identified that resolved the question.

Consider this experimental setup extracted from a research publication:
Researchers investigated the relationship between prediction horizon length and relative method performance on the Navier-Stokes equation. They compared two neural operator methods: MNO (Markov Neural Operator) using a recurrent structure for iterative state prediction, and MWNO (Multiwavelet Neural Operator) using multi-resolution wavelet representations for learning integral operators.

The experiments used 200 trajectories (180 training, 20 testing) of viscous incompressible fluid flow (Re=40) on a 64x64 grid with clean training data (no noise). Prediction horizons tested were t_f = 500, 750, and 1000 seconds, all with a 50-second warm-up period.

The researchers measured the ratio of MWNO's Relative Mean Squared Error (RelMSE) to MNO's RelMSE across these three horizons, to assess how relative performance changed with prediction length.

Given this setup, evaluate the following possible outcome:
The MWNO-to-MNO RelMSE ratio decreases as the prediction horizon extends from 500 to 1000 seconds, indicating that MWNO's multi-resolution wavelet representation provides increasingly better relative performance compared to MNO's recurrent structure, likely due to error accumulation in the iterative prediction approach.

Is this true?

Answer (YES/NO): NO